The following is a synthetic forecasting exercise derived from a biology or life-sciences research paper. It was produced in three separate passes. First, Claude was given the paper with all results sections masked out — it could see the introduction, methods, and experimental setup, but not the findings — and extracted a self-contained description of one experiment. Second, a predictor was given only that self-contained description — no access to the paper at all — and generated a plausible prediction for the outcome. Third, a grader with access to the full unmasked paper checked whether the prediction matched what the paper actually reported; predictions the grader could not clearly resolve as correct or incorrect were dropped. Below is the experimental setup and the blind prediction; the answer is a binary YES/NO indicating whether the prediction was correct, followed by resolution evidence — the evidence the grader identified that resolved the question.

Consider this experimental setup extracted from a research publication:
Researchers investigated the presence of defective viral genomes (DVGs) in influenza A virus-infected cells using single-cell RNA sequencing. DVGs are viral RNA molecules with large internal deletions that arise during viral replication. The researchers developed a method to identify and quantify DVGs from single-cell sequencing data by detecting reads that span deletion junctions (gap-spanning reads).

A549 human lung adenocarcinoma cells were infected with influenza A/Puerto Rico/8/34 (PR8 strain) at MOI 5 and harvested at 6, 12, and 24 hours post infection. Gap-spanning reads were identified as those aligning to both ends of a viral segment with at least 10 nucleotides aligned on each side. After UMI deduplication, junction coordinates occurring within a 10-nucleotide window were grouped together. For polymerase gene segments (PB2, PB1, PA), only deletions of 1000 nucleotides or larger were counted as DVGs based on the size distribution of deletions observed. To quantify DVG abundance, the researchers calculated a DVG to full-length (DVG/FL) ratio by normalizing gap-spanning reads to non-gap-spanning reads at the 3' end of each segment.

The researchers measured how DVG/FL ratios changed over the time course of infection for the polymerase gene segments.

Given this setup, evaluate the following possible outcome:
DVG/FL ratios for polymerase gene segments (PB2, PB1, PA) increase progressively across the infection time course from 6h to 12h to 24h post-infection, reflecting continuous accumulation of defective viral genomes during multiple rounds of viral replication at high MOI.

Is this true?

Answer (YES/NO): YES